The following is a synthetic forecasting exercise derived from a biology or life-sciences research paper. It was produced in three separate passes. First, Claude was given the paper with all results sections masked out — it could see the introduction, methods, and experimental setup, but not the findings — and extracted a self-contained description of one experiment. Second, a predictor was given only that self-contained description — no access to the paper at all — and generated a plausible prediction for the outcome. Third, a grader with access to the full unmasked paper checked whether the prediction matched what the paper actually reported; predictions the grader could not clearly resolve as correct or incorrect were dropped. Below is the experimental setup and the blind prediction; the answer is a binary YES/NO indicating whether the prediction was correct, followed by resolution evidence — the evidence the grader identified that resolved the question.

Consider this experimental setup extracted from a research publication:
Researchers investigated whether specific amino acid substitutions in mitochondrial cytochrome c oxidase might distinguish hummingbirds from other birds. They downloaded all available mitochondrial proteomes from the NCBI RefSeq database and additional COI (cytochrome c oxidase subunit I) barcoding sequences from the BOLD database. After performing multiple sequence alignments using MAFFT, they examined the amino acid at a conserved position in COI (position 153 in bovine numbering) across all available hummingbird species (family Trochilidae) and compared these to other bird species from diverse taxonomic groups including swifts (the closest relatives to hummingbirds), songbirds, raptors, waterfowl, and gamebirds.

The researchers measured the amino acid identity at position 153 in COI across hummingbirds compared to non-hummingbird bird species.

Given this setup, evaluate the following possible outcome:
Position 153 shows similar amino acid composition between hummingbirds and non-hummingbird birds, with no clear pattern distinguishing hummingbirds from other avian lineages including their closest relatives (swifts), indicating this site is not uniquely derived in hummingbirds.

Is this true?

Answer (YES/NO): NO